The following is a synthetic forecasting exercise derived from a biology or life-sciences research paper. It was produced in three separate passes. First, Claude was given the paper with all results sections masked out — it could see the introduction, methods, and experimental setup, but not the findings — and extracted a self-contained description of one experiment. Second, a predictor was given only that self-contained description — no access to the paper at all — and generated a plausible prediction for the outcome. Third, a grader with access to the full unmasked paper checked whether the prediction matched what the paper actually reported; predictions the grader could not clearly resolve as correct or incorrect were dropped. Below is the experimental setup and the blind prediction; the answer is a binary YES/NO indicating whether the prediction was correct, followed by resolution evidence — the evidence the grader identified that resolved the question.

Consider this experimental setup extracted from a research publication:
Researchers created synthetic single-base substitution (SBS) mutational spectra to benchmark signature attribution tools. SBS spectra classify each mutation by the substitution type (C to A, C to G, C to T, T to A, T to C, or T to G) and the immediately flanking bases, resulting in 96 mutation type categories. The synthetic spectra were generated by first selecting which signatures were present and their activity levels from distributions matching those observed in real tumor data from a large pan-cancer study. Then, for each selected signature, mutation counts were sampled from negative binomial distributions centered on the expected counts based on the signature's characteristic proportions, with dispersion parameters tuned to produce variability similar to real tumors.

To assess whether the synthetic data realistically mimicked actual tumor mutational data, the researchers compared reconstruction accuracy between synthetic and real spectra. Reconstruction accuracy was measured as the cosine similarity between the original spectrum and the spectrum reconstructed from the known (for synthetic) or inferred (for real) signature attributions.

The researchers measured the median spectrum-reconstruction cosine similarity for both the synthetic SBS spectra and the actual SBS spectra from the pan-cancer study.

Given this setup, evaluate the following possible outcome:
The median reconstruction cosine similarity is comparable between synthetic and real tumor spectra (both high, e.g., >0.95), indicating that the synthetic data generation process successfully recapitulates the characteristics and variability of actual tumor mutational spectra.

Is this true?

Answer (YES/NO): YES